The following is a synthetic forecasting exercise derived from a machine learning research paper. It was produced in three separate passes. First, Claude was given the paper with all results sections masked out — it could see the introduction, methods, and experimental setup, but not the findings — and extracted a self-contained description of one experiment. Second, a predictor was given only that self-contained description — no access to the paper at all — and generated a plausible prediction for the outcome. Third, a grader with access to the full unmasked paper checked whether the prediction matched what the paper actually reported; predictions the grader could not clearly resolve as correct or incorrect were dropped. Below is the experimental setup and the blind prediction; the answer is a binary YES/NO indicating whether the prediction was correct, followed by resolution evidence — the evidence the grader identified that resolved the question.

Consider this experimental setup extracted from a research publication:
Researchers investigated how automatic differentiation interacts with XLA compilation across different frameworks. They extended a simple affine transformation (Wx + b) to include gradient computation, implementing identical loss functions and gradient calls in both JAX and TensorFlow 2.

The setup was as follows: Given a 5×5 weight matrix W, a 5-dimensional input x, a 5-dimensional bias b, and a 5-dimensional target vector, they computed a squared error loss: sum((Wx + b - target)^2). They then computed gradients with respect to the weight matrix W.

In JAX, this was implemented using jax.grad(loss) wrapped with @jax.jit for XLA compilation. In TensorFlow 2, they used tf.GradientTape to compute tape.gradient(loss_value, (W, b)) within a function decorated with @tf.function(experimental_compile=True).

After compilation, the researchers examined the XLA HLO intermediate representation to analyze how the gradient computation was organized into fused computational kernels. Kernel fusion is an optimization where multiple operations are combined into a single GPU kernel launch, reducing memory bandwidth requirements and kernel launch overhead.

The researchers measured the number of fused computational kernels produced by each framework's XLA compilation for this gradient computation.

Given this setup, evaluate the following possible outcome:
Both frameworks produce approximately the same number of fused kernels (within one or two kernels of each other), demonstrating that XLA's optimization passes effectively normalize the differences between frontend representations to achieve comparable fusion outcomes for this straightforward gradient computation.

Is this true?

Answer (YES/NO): NO